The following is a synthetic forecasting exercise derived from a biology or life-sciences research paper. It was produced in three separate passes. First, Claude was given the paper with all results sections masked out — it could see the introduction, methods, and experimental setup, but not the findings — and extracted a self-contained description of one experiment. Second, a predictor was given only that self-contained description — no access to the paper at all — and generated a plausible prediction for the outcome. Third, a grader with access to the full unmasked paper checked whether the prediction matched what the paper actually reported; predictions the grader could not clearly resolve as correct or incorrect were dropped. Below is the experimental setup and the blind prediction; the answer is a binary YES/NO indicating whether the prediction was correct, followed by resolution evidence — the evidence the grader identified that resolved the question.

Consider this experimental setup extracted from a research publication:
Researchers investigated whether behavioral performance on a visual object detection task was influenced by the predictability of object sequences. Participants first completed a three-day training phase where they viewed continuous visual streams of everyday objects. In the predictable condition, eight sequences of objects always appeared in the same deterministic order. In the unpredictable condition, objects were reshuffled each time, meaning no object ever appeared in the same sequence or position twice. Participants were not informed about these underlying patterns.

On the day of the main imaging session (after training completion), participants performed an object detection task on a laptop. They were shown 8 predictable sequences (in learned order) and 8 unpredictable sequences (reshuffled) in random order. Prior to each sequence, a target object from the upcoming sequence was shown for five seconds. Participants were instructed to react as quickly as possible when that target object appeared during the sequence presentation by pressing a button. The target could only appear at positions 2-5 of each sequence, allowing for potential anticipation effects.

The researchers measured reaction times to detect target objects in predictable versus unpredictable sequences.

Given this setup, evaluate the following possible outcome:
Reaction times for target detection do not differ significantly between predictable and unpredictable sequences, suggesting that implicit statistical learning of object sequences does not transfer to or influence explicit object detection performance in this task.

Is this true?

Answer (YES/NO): NO